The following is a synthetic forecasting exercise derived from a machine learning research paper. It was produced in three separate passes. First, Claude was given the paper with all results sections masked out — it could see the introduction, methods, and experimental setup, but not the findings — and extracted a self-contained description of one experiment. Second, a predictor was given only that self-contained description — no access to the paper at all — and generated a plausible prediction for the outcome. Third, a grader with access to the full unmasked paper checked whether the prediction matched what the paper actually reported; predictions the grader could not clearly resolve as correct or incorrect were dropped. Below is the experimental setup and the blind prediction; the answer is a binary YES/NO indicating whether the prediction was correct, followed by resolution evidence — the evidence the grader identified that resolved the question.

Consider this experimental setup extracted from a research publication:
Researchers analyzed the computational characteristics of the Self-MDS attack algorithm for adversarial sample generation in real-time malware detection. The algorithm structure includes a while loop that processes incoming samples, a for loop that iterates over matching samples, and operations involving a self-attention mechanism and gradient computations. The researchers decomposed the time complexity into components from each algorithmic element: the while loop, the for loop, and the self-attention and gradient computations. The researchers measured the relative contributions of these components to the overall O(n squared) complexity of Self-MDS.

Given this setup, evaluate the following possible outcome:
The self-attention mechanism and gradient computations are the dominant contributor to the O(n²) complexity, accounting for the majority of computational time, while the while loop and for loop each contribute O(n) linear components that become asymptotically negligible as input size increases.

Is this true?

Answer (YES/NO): YES